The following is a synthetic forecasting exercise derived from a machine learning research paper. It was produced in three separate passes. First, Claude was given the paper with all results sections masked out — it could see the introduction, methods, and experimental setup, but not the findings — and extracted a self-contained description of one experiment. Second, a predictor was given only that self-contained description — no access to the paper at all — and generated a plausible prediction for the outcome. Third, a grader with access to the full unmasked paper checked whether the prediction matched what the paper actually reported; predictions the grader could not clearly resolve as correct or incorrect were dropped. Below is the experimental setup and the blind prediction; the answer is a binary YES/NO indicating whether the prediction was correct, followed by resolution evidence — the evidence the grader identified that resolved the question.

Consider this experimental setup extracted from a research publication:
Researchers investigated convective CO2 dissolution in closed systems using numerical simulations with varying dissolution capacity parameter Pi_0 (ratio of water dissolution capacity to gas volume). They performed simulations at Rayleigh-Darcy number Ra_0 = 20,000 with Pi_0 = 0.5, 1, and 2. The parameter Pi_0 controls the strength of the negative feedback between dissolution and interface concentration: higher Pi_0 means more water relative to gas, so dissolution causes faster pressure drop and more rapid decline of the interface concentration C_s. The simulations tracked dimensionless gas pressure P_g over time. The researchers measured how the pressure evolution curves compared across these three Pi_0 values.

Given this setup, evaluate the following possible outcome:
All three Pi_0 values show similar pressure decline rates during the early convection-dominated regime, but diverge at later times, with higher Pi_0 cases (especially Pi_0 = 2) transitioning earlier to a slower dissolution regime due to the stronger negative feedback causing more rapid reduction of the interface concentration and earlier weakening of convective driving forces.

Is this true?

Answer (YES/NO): NO